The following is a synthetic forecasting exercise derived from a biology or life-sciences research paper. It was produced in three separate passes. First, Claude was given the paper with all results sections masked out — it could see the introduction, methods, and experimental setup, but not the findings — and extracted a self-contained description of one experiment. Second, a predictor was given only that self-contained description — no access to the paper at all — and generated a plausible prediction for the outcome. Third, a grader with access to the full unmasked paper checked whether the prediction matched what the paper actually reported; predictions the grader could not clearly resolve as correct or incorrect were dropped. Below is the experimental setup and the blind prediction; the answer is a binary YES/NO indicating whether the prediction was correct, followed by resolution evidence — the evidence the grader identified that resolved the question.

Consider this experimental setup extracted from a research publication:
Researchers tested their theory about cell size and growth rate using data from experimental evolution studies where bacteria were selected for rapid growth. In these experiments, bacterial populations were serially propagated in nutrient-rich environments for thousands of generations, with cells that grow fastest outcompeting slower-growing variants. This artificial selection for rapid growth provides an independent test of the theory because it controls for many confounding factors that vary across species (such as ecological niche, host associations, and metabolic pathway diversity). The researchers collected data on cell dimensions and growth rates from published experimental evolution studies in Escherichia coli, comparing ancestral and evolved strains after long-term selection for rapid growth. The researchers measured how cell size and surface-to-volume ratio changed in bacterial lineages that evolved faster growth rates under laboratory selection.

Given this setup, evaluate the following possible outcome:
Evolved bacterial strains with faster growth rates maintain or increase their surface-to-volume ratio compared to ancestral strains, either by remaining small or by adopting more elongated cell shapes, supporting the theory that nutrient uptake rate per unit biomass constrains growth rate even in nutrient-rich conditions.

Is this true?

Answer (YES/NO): NO